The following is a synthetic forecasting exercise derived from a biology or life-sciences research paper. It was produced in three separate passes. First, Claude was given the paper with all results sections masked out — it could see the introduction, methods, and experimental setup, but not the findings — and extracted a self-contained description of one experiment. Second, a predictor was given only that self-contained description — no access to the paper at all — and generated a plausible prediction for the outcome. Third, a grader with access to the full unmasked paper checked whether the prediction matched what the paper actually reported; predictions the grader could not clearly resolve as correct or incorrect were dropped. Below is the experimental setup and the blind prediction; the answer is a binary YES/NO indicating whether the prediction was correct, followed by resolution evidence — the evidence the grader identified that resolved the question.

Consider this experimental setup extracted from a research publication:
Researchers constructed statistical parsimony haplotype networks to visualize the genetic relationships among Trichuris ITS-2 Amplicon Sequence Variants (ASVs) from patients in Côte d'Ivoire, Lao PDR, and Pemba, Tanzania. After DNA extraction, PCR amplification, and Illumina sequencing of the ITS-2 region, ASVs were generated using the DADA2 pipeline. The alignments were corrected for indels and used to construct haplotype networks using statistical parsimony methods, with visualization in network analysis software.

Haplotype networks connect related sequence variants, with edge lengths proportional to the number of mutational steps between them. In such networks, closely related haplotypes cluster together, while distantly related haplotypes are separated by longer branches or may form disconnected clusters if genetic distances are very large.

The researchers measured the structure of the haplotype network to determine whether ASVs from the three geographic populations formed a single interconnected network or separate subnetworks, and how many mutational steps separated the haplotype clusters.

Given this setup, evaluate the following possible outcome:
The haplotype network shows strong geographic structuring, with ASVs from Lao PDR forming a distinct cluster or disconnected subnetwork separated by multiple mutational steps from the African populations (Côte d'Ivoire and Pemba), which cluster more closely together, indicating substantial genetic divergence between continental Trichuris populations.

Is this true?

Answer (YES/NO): NO